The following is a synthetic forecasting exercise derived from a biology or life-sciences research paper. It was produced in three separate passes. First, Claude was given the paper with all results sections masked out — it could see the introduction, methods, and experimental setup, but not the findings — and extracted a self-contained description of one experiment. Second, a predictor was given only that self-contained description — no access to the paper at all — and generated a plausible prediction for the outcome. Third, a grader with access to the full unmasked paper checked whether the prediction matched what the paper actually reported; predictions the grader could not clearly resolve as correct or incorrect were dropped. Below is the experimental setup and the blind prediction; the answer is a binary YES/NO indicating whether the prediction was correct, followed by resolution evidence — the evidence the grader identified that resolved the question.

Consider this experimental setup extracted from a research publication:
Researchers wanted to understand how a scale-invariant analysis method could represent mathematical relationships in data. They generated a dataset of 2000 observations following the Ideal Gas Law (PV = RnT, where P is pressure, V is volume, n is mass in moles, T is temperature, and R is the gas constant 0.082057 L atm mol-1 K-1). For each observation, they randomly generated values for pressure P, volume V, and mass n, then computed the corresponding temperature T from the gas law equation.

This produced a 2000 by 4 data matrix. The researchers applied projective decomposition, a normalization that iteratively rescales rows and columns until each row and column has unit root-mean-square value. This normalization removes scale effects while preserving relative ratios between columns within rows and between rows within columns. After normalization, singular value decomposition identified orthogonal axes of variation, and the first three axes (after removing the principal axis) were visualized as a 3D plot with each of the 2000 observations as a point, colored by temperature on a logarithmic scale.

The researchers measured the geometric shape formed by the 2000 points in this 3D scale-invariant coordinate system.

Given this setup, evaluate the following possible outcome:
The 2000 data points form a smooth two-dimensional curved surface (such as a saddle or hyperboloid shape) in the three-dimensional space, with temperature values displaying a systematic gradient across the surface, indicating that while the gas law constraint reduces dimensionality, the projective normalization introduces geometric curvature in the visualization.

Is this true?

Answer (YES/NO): YES